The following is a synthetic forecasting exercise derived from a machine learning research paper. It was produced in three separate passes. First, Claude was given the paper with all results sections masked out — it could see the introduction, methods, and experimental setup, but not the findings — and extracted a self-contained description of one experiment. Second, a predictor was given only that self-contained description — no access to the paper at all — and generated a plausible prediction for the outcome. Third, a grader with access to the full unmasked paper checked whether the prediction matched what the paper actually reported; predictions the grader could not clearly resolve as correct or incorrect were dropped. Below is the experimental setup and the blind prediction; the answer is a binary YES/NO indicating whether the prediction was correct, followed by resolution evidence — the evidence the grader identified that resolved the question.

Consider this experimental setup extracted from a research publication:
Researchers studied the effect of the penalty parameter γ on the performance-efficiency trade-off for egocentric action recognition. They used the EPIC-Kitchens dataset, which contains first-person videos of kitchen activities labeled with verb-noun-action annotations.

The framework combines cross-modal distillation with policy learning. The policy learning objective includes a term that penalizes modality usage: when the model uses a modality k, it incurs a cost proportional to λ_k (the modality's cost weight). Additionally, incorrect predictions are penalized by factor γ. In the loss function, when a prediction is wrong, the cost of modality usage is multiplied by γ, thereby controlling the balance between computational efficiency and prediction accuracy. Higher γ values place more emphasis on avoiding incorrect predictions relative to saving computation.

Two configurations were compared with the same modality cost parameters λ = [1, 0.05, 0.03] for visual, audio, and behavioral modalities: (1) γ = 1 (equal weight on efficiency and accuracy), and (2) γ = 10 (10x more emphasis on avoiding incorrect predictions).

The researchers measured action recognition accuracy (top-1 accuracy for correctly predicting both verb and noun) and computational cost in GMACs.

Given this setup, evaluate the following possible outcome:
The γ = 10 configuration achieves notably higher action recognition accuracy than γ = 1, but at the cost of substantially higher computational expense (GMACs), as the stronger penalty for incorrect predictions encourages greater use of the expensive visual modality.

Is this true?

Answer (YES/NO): NO